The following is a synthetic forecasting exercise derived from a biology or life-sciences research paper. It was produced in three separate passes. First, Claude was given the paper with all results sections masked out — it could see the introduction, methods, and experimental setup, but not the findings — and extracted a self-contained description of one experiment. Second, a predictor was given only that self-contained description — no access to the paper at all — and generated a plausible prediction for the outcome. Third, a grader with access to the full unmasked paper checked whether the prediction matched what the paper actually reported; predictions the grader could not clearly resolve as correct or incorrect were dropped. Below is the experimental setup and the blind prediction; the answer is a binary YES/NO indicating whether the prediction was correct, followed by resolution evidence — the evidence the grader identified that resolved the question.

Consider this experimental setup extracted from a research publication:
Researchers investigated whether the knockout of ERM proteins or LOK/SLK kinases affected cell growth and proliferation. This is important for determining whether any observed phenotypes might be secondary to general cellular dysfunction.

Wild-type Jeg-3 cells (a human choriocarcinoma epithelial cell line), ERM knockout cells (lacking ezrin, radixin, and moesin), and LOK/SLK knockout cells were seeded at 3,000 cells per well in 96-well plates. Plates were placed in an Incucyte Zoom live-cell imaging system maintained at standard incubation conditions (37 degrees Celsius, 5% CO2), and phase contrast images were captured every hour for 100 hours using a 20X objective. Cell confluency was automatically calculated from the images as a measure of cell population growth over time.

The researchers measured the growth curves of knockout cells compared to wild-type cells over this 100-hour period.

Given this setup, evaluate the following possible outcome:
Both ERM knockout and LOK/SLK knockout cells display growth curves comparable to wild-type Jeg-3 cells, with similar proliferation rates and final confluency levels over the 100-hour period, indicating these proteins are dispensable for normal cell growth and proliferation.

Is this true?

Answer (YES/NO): NO